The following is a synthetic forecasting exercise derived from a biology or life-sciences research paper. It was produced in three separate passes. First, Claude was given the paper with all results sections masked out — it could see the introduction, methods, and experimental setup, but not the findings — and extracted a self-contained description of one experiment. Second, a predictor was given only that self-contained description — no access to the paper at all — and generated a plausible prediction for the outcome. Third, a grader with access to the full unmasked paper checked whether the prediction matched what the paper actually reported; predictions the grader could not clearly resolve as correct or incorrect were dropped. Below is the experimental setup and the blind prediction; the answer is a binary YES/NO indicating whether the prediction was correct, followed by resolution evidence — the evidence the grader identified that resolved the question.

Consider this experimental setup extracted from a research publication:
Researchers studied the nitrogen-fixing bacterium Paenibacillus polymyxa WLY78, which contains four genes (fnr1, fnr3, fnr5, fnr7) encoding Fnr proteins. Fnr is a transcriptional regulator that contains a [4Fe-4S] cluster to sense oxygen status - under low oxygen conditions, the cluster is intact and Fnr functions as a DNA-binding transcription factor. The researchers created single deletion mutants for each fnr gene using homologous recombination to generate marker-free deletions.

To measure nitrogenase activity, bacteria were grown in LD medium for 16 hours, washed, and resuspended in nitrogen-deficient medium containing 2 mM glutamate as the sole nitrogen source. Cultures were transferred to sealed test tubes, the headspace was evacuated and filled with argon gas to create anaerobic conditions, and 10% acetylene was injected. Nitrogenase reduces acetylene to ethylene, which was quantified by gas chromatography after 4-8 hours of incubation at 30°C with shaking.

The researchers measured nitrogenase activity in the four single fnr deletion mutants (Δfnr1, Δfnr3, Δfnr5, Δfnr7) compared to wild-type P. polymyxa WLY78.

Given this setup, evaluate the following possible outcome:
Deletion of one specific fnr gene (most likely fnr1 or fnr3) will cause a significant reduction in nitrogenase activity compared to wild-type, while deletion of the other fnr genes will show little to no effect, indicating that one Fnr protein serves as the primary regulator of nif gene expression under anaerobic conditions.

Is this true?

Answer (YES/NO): NO